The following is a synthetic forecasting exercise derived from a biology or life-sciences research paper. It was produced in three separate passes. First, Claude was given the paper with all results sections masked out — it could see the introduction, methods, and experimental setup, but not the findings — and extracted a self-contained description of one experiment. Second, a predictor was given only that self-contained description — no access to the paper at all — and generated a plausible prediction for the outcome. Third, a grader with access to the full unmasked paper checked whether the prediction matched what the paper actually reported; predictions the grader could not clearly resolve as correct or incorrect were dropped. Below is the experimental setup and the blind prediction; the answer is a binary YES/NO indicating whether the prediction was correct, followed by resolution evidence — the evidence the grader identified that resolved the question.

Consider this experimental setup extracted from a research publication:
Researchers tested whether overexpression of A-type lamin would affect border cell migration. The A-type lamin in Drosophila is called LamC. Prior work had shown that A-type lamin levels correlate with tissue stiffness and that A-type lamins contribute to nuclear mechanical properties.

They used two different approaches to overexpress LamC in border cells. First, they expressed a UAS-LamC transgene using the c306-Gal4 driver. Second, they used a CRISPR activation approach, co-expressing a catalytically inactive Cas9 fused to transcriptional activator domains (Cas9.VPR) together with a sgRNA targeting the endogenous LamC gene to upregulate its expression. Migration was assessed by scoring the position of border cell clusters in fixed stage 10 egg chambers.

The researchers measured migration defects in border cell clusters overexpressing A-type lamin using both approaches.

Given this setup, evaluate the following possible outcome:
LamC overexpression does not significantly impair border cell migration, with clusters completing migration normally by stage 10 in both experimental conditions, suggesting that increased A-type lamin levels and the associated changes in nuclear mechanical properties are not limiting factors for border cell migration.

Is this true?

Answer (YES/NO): YES